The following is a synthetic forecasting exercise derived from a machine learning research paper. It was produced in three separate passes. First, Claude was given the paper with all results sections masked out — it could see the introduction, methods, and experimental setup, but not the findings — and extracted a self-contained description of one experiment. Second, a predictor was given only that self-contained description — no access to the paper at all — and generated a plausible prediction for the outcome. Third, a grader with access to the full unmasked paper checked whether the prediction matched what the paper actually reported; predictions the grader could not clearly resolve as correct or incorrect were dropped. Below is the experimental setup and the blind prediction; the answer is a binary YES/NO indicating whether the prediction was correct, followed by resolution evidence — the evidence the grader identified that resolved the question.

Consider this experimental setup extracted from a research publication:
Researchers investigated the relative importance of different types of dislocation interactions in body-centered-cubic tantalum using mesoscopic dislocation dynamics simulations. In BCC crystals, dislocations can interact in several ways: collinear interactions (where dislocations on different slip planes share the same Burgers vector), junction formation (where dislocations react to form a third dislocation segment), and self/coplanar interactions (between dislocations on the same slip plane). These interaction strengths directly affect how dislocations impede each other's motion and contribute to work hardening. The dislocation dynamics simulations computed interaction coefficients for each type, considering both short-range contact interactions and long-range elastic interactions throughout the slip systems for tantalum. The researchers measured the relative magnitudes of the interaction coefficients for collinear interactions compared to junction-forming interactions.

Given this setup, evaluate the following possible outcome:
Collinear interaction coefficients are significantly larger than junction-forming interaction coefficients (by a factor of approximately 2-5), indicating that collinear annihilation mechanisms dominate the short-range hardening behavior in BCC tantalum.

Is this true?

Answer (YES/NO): NO